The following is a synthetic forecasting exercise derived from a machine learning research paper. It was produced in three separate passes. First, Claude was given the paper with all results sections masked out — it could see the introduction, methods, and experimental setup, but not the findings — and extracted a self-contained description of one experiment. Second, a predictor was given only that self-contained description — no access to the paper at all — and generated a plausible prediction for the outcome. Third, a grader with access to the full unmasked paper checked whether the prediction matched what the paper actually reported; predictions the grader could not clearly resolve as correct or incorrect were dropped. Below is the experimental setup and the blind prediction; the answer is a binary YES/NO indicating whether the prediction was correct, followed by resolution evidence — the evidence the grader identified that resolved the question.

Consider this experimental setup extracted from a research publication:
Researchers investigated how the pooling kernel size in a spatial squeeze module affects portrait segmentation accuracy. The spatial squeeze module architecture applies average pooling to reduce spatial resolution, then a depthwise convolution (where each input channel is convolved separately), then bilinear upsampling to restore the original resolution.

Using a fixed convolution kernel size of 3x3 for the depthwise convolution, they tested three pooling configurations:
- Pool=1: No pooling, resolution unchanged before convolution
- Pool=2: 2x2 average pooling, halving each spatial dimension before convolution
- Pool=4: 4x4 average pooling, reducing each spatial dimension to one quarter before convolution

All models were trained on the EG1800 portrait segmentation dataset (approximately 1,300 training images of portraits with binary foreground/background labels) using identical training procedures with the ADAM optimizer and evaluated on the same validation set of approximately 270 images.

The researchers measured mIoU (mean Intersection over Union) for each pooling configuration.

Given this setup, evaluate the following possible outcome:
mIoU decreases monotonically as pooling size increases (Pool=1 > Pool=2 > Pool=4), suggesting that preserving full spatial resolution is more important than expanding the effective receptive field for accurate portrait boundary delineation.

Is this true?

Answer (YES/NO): YES